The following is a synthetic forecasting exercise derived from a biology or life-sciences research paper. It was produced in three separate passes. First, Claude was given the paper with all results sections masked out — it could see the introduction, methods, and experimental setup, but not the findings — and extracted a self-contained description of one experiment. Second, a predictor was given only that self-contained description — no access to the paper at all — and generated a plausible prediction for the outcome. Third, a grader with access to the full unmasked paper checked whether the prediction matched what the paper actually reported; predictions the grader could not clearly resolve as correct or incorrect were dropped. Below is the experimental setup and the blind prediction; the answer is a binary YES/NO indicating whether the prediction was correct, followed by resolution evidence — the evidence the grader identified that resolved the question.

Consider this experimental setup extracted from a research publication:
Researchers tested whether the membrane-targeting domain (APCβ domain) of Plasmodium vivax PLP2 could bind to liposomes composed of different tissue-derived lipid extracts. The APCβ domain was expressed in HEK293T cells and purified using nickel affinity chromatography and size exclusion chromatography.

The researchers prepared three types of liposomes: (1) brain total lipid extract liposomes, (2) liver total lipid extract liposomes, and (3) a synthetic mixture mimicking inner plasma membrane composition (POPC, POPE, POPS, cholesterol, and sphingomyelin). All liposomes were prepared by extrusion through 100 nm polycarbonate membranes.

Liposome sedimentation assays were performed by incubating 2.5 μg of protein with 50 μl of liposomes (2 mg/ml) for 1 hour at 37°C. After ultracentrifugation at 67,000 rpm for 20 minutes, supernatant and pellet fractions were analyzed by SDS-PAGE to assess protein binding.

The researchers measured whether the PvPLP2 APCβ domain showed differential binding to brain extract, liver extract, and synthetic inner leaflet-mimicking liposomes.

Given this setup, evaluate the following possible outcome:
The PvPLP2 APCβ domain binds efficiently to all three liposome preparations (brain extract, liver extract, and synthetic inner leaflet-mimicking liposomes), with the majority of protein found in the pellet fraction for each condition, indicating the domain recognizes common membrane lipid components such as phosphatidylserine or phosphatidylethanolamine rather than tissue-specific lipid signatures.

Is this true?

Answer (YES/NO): NO